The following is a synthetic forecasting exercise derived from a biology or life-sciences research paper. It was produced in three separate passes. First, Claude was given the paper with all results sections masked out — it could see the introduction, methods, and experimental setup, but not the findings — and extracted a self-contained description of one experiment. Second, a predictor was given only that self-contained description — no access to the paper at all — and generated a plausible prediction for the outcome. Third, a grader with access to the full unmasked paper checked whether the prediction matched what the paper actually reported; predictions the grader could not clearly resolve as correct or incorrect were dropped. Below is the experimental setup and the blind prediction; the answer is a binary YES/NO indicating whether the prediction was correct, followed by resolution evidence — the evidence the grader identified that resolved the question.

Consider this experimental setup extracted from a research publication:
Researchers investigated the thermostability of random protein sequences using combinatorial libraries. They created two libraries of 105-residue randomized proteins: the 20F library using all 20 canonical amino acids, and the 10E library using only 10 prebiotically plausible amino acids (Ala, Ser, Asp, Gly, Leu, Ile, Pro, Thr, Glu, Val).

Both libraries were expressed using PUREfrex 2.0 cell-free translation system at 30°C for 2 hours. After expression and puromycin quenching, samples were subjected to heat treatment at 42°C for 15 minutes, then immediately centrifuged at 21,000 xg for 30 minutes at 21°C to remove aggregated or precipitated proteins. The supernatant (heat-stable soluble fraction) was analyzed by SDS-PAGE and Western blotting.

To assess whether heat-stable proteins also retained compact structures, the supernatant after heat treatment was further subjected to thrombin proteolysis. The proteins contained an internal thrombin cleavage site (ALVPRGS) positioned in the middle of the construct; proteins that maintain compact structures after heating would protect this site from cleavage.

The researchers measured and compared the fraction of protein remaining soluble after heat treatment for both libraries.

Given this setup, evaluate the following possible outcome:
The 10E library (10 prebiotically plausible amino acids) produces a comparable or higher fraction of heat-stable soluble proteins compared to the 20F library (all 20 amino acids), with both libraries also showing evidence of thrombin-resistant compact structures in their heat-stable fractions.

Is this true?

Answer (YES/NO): YES